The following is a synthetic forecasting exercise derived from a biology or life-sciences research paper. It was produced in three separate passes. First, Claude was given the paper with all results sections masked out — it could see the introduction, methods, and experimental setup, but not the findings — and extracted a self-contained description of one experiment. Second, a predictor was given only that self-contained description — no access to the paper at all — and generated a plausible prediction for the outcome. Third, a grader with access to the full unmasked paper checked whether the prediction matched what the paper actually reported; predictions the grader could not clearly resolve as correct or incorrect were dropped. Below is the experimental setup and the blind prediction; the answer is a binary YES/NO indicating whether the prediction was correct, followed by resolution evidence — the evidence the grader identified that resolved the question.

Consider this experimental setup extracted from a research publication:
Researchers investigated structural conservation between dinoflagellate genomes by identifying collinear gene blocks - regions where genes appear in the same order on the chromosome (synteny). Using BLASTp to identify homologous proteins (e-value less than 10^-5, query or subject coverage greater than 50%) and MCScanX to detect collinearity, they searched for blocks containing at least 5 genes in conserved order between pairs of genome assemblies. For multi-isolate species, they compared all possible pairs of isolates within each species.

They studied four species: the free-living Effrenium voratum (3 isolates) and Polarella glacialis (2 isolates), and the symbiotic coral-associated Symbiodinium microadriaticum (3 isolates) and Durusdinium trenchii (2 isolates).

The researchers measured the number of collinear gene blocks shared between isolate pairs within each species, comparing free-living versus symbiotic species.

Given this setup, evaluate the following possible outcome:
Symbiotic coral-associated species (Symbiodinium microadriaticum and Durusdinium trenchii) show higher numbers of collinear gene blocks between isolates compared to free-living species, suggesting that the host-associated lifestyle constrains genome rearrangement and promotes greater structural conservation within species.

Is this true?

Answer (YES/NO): NO